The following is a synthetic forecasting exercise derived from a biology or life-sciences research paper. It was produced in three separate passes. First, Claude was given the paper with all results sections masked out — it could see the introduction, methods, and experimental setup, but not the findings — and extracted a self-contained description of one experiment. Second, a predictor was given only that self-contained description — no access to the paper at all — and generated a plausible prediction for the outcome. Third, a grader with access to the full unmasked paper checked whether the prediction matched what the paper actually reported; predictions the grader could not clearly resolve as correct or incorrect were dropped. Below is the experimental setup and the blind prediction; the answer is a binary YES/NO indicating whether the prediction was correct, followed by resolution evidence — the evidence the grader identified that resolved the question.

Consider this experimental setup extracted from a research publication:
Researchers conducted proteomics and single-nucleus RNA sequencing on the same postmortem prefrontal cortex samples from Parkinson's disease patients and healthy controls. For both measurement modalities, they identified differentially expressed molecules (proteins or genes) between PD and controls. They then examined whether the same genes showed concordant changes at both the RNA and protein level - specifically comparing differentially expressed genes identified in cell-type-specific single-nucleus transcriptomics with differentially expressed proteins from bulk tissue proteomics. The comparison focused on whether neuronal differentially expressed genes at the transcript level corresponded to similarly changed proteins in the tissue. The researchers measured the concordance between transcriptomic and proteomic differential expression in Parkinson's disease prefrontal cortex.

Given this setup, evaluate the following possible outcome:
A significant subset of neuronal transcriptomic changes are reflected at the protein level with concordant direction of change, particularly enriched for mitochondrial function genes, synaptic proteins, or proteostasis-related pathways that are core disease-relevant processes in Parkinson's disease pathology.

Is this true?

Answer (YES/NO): NO